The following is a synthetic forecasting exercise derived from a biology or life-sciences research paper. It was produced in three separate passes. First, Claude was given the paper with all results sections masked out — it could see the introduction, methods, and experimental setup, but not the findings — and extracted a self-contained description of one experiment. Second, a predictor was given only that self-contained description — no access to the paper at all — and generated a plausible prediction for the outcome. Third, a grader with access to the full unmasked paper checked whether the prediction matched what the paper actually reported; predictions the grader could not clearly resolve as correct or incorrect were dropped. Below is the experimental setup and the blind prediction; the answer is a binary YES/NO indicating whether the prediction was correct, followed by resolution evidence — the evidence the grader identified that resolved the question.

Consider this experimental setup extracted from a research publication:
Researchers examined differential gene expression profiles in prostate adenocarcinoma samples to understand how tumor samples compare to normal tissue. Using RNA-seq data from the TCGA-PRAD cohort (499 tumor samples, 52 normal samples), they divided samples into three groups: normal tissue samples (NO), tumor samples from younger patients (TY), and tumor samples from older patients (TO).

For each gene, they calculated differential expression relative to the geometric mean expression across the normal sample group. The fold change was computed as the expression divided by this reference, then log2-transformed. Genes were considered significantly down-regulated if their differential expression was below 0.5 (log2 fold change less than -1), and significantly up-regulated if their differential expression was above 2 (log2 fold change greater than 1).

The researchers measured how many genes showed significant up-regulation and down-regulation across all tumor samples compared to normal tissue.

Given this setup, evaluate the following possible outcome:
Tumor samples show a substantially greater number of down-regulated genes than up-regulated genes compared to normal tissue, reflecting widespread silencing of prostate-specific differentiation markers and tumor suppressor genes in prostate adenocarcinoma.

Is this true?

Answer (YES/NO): NO